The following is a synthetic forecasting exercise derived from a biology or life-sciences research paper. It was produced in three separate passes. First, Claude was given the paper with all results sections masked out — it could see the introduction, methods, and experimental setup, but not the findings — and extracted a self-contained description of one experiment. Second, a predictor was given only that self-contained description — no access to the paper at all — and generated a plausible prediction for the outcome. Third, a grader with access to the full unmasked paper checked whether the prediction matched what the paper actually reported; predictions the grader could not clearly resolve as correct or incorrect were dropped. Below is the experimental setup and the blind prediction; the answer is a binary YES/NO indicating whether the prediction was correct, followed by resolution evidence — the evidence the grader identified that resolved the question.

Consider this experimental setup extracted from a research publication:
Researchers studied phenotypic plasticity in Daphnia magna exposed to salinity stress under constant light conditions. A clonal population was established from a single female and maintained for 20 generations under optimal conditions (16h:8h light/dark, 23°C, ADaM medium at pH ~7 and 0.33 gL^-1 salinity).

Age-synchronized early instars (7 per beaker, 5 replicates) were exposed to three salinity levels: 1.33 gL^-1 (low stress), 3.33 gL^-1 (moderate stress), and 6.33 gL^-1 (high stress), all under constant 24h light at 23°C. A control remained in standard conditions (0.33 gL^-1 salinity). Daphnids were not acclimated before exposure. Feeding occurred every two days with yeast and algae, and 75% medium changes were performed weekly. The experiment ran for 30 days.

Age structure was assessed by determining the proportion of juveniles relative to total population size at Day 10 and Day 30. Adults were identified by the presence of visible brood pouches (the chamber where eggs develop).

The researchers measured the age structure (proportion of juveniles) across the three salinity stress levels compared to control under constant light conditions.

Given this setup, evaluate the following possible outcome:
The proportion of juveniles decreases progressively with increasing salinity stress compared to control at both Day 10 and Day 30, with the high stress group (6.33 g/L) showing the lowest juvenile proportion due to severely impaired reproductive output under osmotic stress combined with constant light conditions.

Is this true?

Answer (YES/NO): NO